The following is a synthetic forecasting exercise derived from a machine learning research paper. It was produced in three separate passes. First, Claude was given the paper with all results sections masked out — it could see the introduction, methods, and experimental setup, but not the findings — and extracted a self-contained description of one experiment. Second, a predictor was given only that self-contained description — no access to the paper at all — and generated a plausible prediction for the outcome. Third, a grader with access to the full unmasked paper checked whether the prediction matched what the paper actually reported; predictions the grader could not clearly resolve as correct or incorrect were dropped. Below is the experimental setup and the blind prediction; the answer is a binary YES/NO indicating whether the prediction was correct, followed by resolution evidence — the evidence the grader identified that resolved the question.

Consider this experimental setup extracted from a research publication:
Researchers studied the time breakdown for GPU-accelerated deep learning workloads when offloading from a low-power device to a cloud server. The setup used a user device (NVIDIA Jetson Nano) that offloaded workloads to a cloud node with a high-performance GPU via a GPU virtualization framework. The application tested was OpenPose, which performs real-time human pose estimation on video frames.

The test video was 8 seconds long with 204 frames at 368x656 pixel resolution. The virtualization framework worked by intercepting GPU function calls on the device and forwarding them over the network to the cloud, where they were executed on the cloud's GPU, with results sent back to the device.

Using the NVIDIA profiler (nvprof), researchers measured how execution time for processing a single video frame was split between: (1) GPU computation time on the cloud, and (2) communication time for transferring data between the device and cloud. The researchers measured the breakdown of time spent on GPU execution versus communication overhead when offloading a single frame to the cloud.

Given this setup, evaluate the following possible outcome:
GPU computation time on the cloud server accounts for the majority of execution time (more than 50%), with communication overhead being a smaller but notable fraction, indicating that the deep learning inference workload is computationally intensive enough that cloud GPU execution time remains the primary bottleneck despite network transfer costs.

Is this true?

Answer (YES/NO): YES